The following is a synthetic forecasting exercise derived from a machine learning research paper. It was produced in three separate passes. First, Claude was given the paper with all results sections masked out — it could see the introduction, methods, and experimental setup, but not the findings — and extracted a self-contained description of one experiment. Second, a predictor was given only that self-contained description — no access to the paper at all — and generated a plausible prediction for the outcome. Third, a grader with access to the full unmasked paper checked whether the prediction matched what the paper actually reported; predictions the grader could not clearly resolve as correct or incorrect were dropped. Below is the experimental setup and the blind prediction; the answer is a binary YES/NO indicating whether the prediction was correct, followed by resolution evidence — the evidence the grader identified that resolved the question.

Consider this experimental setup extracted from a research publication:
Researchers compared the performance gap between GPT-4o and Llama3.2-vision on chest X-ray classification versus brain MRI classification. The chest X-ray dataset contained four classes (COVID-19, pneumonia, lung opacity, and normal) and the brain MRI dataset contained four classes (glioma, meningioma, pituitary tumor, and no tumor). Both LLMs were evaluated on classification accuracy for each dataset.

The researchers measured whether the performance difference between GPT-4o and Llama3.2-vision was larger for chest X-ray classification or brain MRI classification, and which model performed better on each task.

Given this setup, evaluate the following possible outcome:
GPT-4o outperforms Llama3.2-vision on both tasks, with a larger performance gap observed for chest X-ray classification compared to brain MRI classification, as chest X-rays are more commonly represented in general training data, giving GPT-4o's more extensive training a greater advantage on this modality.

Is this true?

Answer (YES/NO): NO